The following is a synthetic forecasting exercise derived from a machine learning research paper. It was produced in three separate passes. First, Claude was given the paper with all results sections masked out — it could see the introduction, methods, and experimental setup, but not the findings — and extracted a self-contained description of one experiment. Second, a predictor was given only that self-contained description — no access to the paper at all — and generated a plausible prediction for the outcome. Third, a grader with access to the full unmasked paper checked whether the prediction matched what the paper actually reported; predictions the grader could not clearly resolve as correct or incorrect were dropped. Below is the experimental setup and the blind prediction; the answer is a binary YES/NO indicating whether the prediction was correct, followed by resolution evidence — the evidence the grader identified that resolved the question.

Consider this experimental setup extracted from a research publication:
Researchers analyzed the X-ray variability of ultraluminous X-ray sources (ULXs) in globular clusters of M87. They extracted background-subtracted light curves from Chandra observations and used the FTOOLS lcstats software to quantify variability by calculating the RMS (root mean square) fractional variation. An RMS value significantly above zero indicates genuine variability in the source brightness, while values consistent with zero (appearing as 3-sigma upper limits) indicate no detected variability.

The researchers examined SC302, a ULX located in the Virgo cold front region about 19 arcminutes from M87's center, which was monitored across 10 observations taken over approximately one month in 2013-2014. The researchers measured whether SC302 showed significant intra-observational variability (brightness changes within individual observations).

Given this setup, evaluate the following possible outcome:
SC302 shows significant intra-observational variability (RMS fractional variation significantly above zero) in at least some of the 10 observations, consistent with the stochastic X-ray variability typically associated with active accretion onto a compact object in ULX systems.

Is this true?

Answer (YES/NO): YES